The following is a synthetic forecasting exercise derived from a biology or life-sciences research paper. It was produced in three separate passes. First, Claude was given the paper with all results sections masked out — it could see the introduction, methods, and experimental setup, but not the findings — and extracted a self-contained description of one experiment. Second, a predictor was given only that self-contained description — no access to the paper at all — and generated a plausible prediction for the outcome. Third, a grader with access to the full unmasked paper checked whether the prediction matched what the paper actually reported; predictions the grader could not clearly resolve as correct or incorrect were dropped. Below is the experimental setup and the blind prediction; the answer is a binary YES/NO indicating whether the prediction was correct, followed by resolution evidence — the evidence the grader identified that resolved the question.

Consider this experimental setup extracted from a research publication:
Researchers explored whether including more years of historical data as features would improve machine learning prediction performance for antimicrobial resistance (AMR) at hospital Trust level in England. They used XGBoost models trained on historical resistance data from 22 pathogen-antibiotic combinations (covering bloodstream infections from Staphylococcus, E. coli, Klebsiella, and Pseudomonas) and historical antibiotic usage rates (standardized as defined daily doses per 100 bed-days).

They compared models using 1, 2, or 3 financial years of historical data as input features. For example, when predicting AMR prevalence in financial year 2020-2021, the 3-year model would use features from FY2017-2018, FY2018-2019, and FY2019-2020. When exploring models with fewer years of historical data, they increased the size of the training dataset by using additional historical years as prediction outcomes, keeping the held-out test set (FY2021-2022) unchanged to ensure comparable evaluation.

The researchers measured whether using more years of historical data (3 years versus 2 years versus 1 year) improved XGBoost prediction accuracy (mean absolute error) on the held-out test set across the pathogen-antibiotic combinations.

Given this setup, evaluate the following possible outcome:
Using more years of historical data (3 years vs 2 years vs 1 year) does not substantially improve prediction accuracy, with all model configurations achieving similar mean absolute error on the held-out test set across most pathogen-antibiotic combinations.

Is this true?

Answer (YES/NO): YES